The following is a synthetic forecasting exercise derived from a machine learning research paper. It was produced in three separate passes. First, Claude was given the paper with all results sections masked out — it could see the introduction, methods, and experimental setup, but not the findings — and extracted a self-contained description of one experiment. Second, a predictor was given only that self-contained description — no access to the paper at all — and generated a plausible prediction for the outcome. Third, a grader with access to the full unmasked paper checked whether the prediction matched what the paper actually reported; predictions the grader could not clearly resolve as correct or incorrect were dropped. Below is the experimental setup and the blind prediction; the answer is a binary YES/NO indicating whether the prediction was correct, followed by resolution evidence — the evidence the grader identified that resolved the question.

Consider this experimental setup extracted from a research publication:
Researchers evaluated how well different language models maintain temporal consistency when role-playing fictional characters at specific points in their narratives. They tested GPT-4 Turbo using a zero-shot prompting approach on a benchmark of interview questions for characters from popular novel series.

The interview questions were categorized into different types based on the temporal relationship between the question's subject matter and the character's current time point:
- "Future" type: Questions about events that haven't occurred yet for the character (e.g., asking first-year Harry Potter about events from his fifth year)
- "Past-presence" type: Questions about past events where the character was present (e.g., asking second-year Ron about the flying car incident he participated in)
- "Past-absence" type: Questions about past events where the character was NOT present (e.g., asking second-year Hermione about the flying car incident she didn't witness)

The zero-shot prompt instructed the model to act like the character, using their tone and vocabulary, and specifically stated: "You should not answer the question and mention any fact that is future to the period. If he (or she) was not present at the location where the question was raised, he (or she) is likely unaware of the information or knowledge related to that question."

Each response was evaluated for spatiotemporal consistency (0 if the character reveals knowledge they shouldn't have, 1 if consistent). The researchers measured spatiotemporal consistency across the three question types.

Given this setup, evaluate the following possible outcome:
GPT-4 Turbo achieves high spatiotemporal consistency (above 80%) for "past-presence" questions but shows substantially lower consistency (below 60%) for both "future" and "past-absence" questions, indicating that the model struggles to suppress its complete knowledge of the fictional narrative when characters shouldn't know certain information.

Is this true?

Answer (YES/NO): NO